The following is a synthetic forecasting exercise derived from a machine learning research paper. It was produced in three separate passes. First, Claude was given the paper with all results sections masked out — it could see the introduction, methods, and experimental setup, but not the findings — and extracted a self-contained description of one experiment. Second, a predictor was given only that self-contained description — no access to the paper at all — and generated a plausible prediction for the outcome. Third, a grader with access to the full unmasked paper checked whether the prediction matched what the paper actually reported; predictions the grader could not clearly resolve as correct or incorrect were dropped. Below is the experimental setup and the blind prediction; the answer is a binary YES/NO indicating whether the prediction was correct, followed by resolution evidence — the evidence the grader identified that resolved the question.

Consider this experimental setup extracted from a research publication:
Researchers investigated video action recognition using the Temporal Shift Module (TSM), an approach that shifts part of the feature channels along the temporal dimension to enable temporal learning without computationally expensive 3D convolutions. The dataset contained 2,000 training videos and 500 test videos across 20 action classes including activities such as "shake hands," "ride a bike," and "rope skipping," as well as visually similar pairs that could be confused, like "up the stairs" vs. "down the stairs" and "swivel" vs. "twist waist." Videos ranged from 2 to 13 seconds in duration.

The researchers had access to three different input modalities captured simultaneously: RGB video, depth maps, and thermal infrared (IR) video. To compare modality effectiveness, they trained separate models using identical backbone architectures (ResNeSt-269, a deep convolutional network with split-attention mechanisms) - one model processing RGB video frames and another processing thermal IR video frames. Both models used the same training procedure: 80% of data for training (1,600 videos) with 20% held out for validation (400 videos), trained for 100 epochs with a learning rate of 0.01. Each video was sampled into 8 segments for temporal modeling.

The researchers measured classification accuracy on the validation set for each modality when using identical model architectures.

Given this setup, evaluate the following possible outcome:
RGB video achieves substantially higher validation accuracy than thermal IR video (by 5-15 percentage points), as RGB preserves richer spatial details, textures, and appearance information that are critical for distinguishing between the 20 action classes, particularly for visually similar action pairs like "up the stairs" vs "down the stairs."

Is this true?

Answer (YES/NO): NO